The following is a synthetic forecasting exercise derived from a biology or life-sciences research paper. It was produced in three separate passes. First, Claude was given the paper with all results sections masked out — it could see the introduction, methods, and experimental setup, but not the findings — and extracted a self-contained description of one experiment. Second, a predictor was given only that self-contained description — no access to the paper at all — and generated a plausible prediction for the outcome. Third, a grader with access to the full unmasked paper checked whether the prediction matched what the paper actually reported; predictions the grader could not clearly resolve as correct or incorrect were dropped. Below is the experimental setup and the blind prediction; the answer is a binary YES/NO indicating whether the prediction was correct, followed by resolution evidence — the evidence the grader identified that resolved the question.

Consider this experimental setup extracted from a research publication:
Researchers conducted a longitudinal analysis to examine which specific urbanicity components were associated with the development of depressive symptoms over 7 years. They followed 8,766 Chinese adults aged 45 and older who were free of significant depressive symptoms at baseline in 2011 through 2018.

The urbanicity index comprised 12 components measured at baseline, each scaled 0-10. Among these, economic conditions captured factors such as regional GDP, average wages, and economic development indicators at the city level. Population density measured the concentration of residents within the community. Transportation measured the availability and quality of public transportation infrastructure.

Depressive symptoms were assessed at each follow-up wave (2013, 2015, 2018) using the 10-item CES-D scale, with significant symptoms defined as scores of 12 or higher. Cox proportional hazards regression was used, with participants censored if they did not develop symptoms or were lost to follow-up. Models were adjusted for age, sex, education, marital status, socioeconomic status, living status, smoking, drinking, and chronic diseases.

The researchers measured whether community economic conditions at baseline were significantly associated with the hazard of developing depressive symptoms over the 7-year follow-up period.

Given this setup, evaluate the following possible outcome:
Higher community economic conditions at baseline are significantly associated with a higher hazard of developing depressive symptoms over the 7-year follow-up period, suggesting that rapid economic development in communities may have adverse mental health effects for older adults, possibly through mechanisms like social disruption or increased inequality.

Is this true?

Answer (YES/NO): NO